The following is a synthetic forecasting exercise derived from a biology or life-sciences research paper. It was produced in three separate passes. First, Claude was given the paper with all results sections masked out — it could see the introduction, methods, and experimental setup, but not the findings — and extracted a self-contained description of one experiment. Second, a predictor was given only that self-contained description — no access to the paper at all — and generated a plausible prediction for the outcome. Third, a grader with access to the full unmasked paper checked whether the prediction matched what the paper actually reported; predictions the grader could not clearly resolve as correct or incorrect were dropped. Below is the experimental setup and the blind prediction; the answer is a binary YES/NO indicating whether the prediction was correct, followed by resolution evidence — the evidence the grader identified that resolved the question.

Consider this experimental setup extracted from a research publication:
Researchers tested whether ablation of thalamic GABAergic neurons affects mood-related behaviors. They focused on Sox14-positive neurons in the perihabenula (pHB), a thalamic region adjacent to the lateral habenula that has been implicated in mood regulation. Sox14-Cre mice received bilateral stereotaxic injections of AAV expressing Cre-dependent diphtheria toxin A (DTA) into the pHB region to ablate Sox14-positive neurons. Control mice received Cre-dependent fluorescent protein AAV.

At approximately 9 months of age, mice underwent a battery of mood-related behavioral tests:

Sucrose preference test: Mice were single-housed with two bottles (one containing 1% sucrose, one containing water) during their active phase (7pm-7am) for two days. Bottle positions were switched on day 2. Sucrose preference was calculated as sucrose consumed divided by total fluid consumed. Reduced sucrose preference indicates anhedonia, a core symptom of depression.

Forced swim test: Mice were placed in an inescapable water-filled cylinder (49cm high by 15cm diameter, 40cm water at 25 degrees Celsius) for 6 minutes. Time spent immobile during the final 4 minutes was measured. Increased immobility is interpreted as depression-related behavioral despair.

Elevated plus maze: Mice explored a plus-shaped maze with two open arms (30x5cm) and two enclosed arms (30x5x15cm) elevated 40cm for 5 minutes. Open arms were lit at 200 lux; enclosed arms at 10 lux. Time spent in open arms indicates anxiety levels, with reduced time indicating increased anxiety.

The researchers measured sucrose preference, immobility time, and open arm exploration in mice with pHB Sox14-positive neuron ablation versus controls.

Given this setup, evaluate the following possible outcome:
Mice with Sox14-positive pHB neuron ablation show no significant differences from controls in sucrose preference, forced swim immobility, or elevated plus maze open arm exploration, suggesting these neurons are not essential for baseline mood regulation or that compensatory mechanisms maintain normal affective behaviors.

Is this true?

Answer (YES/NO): NO